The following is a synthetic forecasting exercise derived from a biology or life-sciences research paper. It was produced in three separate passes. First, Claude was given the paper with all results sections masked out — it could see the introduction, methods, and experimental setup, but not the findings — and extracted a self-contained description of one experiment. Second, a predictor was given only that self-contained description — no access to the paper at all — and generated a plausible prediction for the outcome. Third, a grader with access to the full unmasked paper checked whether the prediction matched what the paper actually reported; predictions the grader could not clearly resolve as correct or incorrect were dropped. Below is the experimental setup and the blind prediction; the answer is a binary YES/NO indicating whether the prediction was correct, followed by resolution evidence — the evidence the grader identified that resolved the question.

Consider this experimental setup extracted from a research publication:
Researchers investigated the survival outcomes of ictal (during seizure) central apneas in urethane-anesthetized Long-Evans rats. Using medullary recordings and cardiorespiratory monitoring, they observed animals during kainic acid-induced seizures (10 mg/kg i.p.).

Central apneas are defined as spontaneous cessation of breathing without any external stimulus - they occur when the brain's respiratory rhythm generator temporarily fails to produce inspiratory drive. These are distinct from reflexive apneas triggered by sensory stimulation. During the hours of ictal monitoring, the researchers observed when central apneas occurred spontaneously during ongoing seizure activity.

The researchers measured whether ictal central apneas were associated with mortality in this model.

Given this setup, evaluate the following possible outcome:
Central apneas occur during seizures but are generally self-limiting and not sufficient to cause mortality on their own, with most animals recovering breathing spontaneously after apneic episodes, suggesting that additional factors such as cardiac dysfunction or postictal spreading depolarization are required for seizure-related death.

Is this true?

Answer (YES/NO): NO